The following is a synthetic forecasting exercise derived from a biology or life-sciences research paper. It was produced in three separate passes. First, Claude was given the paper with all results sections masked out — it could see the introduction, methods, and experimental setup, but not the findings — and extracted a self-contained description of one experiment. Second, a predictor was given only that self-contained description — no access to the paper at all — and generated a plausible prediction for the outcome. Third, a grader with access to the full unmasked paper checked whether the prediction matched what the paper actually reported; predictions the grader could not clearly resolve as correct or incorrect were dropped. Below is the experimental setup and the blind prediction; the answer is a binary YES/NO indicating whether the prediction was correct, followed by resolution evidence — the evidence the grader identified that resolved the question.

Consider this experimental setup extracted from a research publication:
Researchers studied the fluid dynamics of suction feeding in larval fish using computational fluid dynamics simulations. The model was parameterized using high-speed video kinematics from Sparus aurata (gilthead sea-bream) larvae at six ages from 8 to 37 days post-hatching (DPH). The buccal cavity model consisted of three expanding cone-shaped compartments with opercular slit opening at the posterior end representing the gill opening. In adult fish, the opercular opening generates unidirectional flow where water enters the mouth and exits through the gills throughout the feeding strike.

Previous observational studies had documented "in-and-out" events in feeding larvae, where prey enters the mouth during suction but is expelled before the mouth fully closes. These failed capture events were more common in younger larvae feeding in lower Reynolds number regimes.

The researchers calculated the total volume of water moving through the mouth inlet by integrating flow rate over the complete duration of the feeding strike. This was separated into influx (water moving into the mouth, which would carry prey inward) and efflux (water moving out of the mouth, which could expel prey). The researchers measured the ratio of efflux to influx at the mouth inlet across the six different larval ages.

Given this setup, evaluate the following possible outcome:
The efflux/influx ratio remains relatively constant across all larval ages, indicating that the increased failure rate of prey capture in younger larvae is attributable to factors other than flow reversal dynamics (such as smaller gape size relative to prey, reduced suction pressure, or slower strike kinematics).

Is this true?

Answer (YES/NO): NO